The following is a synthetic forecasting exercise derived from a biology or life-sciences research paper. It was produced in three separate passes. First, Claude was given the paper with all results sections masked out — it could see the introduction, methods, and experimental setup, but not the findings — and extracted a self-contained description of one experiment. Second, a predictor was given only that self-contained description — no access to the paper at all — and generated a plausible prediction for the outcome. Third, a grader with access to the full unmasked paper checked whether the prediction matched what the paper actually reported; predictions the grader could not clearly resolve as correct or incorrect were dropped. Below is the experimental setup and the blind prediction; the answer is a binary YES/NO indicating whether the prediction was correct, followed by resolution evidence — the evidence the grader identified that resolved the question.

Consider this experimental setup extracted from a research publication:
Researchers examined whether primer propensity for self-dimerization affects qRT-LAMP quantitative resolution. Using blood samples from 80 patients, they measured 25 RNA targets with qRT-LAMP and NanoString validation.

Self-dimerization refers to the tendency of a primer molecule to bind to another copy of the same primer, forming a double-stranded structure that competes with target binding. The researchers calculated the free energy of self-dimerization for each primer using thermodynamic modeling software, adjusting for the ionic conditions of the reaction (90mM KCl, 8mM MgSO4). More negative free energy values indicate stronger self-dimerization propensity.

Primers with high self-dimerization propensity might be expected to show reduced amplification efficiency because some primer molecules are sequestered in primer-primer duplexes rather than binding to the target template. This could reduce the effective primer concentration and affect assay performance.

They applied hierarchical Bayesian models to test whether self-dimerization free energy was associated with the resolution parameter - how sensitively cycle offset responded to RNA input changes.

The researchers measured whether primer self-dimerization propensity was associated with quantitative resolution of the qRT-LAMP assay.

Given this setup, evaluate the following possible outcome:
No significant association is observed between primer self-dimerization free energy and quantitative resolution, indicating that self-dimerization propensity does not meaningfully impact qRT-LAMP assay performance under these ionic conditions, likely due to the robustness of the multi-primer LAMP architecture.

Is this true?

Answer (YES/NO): NO